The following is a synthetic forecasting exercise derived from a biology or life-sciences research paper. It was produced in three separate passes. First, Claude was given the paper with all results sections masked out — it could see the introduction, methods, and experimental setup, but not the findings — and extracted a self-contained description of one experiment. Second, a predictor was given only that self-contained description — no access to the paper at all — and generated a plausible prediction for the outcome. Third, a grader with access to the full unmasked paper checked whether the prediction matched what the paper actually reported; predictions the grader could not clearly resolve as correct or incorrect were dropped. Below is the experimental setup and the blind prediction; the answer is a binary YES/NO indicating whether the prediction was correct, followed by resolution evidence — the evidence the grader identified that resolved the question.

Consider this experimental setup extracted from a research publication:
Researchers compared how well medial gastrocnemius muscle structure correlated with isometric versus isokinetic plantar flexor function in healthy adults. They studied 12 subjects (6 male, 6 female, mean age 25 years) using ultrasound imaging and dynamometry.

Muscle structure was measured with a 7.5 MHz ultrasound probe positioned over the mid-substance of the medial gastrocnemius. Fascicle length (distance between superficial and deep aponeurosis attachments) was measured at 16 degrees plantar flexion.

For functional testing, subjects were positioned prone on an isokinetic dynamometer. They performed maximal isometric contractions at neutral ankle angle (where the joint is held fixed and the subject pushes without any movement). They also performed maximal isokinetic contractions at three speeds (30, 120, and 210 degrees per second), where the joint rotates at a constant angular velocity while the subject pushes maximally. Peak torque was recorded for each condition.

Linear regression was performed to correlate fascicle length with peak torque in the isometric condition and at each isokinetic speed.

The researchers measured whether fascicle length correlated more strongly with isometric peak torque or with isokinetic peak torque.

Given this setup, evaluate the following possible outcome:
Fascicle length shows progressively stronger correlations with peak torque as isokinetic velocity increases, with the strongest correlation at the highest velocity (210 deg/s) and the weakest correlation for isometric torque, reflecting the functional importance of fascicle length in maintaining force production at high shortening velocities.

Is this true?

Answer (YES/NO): NO